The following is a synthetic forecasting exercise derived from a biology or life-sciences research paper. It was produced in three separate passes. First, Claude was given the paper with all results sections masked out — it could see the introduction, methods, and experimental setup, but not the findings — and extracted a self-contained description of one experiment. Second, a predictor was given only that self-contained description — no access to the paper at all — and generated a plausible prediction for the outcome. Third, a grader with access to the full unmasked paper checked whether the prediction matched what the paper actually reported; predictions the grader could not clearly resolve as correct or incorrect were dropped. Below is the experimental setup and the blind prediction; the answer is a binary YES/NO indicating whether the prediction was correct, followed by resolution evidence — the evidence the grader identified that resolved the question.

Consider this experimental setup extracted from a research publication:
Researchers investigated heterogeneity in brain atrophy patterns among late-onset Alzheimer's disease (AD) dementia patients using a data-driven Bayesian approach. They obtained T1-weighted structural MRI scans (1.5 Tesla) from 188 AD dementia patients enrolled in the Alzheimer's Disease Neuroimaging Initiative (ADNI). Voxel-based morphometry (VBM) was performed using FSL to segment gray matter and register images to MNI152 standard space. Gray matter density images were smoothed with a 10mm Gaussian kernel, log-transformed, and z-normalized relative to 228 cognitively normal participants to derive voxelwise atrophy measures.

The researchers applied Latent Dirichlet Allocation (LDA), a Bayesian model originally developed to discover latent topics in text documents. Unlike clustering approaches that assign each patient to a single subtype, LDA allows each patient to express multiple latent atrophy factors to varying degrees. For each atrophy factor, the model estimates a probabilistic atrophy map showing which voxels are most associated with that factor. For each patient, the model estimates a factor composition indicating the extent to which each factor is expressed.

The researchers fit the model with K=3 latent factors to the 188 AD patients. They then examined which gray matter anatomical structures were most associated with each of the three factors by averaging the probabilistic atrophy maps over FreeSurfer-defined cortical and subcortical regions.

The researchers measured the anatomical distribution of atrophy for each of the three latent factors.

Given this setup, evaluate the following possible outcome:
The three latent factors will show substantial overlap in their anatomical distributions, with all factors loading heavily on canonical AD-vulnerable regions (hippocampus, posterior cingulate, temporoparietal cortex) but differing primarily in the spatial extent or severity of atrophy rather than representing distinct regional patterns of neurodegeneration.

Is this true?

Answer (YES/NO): NO